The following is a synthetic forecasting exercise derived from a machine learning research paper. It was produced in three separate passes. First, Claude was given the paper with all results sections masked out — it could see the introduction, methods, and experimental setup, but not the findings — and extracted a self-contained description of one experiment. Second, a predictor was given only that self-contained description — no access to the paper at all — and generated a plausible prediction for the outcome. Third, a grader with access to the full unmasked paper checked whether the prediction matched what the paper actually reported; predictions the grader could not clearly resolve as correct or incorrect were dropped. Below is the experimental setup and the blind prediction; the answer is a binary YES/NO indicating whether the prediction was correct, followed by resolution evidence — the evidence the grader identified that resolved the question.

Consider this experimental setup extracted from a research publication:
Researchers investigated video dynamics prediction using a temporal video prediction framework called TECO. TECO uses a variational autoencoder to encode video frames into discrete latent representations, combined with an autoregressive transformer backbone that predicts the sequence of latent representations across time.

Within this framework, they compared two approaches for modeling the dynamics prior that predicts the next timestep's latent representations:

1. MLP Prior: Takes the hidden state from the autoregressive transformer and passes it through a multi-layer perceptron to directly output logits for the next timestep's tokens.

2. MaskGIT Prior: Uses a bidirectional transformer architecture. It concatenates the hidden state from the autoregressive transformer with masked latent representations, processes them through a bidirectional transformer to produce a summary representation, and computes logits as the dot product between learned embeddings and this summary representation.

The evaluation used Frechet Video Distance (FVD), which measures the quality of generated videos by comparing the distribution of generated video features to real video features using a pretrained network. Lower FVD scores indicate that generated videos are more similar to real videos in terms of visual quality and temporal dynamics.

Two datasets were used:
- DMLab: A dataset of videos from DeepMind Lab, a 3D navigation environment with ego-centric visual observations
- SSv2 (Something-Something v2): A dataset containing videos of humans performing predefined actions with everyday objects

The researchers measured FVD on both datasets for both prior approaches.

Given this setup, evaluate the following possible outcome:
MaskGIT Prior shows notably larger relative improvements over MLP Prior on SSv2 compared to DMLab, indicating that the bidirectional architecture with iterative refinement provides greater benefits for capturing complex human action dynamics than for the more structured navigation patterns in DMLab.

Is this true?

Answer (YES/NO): NO